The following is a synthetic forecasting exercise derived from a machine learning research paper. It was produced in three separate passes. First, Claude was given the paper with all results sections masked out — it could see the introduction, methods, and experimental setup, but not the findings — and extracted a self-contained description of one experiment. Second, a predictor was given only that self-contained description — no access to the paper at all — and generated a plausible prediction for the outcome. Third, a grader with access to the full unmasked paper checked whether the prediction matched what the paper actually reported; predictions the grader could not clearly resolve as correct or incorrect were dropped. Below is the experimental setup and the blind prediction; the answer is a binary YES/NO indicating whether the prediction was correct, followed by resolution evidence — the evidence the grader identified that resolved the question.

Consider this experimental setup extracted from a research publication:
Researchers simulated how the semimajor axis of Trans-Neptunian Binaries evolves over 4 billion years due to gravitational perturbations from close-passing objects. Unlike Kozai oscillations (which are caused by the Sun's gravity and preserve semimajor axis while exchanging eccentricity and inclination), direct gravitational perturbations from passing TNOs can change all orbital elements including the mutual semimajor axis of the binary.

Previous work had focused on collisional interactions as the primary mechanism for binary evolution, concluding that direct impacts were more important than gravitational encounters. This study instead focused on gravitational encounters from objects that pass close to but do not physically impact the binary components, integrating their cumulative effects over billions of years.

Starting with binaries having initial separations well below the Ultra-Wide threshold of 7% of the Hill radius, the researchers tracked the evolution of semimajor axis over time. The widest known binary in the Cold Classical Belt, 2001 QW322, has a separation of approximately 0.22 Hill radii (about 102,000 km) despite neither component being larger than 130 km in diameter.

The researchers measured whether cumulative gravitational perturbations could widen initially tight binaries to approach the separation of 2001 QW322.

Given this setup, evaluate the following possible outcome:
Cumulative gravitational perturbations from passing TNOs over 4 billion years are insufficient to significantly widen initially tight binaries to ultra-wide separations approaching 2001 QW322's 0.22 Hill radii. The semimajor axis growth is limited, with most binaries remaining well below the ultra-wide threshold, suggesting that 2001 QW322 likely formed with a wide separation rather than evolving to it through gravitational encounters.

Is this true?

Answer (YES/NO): NO